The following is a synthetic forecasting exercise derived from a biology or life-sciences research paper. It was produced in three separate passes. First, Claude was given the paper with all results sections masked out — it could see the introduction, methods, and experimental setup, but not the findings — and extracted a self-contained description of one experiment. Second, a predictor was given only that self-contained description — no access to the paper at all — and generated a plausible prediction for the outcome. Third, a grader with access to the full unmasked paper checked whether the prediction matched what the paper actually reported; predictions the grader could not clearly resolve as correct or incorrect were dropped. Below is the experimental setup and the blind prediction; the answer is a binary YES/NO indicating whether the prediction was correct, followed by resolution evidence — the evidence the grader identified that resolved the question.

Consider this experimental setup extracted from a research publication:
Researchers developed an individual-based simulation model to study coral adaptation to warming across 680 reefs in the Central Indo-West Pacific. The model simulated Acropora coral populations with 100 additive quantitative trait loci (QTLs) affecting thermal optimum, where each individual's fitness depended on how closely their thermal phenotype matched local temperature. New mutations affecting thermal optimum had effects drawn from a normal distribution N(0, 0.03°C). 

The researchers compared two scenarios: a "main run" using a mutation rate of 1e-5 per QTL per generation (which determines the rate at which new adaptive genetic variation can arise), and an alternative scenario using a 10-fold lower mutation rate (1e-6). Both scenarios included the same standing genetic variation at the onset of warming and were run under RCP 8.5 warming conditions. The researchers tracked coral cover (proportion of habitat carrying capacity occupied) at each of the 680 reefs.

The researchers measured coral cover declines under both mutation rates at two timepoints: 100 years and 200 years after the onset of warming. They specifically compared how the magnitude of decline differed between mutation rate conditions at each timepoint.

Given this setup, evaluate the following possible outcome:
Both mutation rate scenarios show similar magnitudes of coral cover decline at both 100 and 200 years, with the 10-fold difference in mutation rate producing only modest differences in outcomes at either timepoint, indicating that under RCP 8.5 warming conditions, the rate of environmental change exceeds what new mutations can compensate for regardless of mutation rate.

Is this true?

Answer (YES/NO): NO